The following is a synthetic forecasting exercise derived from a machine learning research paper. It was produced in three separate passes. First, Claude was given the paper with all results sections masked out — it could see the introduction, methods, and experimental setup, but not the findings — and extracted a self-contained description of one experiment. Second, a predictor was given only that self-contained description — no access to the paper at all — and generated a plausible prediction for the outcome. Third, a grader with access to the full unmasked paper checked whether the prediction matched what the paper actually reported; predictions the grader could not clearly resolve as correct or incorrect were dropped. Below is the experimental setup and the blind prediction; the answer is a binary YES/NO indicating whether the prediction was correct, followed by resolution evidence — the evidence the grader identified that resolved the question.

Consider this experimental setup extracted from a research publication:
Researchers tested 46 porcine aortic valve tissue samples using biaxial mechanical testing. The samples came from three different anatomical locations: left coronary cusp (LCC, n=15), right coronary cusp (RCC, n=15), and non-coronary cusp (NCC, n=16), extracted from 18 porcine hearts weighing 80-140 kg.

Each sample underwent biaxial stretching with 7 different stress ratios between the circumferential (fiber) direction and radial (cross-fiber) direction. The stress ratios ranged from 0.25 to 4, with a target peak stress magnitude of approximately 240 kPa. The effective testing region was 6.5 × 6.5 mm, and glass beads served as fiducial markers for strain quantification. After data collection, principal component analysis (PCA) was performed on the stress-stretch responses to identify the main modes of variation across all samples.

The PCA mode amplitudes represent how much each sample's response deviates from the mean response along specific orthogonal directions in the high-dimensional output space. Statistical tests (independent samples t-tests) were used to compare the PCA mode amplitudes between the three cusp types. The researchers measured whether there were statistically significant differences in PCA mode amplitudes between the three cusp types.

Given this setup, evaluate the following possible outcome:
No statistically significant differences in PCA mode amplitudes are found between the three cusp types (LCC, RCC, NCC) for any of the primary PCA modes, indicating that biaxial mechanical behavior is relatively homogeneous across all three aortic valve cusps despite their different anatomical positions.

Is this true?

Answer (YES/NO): NO